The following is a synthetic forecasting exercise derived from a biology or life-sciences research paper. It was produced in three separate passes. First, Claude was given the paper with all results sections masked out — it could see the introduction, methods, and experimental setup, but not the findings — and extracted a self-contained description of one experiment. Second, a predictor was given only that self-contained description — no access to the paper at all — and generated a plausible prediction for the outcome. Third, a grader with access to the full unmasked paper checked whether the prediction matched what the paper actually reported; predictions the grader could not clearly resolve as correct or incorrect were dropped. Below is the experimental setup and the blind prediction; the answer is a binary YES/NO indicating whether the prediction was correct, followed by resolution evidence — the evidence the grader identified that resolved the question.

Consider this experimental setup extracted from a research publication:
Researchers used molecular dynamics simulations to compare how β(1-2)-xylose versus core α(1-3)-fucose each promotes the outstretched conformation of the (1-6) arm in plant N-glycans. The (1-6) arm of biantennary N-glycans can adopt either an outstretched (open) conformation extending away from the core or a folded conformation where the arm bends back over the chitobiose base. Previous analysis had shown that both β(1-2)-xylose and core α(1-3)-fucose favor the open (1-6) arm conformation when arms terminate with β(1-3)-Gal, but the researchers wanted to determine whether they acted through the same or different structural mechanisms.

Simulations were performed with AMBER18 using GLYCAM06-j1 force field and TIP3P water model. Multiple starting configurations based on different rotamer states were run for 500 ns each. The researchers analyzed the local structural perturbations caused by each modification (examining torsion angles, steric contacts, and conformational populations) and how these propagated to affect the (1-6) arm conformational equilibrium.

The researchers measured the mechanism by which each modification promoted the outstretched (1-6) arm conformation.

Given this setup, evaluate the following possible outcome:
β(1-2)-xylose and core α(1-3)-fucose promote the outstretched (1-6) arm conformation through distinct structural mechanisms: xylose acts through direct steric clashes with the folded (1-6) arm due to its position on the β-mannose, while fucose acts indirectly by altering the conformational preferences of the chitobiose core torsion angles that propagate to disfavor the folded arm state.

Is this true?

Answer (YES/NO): YES